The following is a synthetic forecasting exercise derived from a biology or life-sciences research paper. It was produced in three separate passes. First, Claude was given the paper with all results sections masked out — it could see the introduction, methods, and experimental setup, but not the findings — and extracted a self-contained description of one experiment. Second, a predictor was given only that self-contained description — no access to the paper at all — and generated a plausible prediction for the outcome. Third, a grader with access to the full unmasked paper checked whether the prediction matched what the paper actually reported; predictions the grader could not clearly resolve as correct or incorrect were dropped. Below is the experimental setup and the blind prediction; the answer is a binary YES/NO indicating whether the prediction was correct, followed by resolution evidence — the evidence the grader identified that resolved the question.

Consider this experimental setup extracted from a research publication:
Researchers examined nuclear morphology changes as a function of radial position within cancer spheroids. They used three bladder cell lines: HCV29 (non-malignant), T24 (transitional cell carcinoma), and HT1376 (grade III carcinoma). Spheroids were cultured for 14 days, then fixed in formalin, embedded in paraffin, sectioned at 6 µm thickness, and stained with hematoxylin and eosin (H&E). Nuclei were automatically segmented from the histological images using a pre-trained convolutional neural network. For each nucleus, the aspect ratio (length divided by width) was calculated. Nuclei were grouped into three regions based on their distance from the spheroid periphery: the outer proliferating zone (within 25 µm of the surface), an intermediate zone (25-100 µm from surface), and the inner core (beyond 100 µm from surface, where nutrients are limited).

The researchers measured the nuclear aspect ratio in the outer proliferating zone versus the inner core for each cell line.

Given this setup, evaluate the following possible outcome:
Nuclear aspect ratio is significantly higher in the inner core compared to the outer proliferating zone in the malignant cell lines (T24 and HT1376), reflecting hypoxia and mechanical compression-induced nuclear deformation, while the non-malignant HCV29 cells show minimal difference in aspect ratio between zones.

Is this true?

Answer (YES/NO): NO